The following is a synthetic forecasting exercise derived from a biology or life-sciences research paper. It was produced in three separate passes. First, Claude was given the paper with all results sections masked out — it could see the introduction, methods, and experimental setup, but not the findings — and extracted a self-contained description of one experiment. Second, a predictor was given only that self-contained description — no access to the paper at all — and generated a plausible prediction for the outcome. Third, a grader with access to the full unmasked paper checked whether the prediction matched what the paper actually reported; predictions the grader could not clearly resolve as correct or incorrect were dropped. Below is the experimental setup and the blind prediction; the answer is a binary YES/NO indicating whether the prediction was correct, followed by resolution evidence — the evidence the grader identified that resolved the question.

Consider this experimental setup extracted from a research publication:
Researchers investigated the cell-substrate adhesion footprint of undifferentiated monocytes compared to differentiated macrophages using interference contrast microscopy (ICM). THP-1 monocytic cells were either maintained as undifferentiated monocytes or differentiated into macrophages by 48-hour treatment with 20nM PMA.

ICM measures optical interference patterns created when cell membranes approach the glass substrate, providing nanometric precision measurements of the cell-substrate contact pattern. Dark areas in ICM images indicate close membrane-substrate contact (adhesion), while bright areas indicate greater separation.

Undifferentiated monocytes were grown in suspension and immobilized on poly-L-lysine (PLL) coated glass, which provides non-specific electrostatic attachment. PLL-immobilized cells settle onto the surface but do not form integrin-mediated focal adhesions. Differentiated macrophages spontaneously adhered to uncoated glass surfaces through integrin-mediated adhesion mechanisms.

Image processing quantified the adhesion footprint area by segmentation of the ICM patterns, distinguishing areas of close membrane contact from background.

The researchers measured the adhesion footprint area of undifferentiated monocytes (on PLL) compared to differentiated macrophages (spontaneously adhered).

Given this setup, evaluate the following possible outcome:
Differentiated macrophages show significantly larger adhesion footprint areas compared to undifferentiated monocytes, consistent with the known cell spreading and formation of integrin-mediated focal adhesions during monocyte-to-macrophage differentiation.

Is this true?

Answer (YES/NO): YES